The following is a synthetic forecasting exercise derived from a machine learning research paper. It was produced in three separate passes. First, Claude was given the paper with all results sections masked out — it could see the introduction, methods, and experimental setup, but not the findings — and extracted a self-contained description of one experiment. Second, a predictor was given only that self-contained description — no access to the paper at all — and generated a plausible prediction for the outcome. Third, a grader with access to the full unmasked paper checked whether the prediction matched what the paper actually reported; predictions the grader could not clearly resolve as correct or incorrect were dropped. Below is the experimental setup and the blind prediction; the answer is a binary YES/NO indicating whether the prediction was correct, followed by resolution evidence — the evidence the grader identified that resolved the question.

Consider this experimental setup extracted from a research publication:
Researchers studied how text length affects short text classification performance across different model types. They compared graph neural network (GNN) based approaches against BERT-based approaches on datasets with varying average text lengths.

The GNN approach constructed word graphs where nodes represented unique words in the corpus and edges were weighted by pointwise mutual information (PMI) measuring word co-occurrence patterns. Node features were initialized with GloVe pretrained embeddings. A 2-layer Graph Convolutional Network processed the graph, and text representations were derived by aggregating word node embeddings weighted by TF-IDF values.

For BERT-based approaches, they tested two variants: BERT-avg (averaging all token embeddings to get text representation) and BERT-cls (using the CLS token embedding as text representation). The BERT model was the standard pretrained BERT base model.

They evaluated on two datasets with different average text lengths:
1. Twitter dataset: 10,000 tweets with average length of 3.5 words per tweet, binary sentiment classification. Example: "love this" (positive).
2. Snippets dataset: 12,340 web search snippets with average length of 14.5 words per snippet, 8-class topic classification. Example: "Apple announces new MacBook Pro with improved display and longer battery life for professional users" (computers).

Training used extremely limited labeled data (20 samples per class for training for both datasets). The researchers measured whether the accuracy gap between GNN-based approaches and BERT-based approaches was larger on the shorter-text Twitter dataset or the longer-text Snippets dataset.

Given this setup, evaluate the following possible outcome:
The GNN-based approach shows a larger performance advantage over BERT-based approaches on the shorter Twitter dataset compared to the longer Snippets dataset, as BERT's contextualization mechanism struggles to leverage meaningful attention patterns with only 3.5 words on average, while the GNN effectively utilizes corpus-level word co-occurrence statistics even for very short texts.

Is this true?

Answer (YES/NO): YES